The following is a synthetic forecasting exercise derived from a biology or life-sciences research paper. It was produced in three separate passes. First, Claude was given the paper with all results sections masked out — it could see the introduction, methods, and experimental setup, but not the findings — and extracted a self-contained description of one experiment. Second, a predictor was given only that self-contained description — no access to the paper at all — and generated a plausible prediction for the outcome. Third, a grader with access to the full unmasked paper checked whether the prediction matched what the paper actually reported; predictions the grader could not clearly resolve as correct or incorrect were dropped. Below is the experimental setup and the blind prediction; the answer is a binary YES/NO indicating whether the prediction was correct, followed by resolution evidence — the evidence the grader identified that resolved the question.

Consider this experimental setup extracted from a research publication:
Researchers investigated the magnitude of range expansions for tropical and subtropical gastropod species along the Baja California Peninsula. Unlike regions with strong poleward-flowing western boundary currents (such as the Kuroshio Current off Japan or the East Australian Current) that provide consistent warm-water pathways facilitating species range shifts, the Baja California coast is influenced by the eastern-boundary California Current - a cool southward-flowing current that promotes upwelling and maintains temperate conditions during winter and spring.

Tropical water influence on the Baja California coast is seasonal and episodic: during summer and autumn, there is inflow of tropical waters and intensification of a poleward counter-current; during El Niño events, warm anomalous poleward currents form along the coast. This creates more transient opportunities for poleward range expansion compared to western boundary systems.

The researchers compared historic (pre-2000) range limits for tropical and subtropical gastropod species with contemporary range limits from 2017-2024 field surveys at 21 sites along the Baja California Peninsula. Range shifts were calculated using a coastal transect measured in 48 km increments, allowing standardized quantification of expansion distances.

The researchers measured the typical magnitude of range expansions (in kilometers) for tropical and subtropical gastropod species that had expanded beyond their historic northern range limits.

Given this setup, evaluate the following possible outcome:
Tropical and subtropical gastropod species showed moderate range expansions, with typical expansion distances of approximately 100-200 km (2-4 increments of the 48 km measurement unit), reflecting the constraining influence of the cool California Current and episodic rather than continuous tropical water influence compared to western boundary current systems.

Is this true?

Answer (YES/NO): NO